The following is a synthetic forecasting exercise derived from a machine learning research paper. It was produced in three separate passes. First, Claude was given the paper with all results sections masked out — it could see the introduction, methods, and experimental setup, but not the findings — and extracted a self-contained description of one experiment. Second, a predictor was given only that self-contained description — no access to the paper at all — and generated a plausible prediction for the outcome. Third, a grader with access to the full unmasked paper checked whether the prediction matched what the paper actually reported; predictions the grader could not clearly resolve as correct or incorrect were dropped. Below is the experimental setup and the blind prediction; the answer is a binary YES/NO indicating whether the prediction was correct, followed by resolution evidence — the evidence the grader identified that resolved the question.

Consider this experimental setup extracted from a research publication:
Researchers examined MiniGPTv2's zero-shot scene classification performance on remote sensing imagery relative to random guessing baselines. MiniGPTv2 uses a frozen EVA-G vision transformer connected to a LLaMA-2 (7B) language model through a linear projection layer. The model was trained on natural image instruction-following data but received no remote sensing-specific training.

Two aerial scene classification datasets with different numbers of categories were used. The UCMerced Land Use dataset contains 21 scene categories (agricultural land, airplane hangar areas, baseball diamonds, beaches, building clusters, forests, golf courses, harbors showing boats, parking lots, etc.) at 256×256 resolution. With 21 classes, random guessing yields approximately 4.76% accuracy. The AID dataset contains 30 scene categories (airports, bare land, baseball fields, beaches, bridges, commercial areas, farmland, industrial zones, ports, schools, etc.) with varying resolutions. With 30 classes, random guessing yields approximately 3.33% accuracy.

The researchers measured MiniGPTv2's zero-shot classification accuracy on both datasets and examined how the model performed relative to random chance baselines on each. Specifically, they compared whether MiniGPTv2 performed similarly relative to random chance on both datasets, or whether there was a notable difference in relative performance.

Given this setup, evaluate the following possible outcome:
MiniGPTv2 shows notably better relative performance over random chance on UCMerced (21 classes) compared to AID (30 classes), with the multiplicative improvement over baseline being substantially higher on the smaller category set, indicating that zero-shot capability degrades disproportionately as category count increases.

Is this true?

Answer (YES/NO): NO